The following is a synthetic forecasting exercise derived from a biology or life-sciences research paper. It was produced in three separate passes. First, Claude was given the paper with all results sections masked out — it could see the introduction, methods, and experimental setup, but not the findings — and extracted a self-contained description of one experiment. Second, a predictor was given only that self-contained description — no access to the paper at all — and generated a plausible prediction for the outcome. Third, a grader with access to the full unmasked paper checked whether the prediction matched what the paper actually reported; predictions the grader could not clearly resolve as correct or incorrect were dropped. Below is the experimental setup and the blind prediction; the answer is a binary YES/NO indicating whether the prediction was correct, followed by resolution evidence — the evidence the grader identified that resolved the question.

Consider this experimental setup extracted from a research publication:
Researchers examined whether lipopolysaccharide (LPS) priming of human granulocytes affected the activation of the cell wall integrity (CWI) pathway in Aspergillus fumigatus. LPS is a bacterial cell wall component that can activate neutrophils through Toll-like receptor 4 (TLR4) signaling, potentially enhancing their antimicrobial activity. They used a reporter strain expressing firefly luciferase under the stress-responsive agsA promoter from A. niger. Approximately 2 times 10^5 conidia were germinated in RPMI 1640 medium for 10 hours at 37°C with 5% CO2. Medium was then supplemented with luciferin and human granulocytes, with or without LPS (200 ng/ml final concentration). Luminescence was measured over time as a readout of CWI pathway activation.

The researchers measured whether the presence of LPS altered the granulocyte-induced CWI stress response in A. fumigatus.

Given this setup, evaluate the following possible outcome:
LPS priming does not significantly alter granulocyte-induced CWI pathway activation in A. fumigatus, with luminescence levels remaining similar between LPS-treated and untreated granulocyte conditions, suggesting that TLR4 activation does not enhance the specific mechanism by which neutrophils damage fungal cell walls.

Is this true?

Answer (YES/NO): NO